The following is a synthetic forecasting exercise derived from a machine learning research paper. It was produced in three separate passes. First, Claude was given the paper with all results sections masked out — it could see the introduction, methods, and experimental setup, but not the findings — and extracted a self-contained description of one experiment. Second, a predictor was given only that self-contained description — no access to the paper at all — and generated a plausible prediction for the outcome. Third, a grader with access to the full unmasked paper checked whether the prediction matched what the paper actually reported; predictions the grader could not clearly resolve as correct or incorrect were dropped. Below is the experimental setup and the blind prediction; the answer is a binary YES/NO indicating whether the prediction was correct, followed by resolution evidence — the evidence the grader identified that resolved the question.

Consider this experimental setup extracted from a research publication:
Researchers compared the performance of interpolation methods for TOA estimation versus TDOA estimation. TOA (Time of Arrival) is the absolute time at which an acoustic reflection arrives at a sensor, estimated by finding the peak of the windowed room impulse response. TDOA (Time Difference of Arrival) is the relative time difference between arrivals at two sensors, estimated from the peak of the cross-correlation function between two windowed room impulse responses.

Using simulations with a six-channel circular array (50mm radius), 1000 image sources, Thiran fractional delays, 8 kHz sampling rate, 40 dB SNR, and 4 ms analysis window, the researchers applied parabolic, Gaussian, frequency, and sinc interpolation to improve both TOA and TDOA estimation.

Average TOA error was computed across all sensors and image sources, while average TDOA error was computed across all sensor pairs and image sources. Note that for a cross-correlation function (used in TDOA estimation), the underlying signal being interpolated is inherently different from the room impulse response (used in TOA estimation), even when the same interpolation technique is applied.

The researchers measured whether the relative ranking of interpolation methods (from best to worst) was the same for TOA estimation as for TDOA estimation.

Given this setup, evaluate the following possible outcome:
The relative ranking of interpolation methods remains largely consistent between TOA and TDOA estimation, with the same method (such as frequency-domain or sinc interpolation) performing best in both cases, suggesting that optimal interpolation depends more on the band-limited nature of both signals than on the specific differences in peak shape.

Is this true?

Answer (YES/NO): YES